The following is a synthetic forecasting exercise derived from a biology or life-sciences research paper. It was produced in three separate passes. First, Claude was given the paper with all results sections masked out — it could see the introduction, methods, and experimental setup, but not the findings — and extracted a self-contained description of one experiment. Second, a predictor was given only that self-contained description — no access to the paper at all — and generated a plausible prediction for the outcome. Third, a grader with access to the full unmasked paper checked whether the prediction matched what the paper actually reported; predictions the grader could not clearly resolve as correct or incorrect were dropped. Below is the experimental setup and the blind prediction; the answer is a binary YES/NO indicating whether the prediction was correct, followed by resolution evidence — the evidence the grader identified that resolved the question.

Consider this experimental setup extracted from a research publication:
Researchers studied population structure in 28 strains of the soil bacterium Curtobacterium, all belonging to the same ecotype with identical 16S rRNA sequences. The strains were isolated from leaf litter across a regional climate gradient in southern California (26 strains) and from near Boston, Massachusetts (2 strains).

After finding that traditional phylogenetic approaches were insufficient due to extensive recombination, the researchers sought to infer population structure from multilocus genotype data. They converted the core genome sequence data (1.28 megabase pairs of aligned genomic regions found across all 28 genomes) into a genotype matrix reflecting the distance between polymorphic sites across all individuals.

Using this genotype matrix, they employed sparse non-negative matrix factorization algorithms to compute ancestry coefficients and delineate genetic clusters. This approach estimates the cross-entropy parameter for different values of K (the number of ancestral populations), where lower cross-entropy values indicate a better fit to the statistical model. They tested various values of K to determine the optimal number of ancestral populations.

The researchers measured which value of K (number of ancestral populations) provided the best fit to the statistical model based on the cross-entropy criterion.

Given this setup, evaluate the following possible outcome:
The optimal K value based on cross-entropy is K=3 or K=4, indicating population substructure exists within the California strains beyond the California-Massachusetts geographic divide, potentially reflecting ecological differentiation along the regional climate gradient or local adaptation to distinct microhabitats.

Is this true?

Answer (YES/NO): YES